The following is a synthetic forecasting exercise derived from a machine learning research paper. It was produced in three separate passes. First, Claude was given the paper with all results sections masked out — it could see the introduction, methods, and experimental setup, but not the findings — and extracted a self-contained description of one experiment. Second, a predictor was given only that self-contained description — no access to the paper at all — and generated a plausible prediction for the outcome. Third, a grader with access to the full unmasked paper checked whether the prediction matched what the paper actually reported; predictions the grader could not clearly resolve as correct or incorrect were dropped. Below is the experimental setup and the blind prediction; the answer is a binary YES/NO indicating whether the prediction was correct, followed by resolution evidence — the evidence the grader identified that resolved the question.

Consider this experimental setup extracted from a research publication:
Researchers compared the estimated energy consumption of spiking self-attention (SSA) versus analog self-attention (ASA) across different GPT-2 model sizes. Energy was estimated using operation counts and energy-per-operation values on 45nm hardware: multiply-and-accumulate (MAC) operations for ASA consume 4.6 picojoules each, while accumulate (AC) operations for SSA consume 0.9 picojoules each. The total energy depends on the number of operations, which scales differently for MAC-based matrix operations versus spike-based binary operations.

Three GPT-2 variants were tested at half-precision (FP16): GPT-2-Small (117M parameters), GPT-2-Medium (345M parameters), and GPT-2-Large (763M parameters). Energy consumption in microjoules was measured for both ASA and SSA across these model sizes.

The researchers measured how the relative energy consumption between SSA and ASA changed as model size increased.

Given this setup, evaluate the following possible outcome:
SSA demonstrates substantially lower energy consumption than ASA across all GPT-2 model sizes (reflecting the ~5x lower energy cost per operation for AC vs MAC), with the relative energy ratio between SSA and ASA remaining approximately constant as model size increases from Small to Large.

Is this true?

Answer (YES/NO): NO